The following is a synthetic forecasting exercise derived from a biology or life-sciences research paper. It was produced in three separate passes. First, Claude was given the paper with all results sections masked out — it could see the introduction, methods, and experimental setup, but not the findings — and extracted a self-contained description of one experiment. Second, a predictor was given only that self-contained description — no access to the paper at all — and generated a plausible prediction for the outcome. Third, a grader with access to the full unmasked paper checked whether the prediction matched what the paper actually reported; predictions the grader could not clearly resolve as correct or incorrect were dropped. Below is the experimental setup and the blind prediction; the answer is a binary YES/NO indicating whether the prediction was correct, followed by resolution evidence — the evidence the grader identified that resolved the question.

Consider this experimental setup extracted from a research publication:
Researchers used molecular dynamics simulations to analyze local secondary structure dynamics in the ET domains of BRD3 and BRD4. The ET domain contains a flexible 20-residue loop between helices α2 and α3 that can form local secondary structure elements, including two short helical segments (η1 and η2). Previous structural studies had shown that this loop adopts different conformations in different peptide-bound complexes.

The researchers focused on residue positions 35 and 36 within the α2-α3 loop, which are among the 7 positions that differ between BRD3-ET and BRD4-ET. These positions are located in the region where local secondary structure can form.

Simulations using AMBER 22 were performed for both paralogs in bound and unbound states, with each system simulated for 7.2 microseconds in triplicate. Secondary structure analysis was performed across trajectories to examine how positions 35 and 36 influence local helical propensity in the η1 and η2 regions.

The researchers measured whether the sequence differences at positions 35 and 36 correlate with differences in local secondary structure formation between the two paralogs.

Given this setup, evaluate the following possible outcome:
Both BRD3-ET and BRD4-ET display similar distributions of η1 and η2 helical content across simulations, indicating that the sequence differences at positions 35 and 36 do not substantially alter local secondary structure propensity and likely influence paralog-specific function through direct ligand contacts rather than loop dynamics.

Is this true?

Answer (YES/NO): NO